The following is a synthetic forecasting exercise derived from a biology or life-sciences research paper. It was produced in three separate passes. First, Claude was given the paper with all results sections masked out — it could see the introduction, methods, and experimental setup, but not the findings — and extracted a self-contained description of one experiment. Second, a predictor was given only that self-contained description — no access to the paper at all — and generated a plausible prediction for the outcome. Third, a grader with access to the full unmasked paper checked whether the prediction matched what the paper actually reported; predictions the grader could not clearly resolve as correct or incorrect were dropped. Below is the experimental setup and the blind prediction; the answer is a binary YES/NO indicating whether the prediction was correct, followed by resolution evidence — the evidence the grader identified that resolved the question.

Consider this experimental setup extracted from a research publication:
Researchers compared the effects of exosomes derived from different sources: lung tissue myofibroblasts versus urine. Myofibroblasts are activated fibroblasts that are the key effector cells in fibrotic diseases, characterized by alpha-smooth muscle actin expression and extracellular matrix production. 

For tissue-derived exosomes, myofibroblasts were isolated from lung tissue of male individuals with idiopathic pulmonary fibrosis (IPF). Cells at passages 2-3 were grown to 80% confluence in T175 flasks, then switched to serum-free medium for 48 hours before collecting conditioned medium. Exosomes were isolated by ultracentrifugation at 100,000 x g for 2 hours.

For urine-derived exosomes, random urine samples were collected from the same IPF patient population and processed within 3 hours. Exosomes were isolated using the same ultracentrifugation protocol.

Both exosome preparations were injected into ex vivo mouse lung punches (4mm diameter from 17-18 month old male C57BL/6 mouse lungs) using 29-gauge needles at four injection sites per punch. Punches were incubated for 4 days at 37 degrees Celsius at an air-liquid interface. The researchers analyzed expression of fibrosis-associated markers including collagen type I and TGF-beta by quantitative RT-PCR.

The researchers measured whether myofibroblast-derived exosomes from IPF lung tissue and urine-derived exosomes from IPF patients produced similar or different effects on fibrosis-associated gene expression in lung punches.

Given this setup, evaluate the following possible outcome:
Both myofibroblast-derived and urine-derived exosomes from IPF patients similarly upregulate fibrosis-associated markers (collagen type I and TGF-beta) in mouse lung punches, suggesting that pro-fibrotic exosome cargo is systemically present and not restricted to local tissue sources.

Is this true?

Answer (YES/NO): YES